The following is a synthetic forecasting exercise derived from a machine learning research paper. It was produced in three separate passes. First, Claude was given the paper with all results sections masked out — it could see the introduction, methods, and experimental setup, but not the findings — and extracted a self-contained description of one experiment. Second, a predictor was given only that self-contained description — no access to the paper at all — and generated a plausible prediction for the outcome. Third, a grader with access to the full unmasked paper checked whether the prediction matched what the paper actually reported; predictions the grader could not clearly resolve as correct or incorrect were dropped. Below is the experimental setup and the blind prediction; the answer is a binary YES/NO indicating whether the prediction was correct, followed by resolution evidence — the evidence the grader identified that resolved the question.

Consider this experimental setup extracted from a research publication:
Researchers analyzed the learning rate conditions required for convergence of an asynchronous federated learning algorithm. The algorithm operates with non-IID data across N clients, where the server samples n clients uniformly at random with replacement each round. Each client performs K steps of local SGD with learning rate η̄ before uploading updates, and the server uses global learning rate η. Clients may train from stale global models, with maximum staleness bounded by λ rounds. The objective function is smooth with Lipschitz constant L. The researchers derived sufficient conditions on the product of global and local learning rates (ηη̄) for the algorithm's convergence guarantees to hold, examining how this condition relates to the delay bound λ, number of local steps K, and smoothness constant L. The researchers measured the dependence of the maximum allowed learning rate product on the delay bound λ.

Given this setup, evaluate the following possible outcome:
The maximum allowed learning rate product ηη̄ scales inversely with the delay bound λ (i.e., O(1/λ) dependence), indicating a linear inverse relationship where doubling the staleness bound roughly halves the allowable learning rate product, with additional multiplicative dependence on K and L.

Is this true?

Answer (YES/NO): YES